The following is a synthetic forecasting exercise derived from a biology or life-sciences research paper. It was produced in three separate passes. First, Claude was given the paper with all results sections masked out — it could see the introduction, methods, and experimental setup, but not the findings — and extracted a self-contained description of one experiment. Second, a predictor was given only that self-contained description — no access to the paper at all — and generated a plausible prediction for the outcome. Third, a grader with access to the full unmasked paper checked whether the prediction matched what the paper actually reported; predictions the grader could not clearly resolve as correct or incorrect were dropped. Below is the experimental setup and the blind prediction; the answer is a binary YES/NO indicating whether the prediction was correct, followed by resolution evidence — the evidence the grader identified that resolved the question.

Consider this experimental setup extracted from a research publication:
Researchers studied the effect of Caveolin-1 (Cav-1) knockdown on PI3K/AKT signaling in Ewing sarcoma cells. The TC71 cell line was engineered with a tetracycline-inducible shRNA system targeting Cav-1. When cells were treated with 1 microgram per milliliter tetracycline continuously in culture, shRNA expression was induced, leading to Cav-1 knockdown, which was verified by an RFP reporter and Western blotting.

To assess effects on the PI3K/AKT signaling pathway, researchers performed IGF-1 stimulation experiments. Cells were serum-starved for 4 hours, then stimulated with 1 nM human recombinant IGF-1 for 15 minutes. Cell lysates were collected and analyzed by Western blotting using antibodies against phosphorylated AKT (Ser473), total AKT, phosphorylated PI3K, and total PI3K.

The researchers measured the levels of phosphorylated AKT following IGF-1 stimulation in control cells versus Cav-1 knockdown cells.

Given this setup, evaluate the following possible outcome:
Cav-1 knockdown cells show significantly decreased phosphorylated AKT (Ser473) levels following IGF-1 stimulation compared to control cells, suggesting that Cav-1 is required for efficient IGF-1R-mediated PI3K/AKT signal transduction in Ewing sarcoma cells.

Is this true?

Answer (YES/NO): YES